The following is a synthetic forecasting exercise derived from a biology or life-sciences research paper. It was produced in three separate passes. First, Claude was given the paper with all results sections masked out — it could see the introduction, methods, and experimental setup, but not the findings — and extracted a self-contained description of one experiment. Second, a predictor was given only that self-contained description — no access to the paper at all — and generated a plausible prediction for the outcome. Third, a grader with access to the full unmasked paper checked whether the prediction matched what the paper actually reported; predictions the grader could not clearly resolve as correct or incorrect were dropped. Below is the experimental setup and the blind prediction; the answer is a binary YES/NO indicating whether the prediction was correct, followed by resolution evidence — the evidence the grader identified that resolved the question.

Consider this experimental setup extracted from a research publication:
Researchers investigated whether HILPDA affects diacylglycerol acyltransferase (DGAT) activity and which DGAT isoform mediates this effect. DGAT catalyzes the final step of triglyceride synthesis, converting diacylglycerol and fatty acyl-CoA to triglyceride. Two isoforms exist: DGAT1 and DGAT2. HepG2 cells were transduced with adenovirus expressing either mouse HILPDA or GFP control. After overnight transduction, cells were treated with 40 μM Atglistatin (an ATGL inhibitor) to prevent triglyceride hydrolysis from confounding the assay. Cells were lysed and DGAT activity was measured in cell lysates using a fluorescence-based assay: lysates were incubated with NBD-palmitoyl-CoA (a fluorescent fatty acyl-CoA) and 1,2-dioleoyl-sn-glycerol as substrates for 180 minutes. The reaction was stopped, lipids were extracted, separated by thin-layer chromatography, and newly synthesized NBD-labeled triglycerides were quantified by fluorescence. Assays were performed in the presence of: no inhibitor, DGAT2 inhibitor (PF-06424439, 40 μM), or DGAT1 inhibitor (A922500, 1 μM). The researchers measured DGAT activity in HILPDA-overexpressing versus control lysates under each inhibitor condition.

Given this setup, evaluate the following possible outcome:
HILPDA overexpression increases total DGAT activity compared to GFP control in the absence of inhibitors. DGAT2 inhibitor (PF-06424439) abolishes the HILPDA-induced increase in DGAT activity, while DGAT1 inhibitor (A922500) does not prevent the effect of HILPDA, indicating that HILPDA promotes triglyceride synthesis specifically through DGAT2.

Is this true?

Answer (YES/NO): NO